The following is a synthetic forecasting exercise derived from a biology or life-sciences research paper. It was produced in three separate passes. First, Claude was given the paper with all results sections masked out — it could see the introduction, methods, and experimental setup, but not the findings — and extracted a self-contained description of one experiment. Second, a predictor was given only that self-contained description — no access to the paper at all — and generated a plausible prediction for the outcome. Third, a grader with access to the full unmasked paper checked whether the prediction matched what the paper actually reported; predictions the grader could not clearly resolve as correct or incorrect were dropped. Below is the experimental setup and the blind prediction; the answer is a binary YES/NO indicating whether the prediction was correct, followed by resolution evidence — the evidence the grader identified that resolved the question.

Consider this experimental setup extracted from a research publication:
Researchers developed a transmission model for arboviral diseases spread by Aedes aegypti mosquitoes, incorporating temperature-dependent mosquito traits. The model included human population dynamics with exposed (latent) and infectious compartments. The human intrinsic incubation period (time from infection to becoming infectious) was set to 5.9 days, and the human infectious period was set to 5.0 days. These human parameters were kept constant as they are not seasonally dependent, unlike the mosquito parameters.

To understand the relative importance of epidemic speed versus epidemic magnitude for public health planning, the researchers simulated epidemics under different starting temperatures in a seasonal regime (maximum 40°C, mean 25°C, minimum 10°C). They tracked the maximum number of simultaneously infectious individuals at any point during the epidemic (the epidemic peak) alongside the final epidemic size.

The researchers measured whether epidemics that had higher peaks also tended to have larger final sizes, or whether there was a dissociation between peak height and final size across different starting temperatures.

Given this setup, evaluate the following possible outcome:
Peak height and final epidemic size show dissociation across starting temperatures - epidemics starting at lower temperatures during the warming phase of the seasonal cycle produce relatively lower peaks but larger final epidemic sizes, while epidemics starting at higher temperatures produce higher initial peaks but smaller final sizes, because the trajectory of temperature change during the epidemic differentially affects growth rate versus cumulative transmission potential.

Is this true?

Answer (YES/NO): NO